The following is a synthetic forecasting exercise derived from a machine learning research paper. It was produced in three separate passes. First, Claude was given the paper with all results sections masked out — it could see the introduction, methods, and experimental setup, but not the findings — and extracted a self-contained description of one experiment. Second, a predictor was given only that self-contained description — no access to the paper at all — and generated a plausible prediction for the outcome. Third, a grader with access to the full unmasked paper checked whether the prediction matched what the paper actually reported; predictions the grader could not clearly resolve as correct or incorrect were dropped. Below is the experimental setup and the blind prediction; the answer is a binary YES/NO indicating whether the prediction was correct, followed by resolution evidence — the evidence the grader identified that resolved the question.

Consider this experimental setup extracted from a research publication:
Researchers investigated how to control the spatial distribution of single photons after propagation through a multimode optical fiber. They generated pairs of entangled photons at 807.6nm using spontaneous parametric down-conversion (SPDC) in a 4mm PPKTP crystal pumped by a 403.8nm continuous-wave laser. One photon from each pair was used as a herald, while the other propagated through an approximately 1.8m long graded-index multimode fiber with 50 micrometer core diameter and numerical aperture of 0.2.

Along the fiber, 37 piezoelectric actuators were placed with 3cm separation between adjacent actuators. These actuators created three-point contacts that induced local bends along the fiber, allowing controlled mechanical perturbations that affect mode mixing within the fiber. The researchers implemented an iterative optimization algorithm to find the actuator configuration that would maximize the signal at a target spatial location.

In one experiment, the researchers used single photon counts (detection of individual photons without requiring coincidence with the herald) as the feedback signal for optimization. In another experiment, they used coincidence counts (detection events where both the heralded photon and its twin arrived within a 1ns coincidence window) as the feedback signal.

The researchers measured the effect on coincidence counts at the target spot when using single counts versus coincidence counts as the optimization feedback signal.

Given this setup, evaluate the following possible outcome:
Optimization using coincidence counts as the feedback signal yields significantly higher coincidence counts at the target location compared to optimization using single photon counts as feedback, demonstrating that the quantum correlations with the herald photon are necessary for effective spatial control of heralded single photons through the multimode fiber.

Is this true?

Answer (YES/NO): YES